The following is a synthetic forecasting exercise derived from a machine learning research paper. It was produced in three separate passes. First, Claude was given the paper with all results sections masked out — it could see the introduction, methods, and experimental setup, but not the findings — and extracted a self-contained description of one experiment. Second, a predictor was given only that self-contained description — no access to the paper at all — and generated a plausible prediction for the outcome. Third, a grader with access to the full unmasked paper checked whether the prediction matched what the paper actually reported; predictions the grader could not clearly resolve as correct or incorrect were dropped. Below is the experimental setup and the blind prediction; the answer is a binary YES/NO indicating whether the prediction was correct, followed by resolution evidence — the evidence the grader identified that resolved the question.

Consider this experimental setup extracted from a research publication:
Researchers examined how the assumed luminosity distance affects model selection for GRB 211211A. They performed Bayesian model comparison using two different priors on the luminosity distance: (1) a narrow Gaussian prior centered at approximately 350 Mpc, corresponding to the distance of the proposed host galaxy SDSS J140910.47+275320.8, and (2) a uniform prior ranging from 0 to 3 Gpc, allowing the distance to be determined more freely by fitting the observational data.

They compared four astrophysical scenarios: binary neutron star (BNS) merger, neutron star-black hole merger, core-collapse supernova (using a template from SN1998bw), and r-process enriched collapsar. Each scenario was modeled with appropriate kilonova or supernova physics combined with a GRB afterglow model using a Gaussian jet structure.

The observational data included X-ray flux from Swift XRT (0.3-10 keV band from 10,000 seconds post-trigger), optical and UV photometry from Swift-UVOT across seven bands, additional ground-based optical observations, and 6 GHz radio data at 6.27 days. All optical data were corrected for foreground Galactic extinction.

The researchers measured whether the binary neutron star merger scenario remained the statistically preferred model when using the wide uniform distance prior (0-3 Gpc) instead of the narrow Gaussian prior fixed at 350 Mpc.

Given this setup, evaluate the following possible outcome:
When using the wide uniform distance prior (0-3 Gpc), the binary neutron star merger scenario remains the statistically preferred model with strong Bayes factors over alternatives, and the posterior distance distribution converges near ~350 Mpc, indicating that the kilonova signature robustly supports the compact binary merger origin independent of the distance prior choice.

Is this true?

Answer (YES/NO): NO